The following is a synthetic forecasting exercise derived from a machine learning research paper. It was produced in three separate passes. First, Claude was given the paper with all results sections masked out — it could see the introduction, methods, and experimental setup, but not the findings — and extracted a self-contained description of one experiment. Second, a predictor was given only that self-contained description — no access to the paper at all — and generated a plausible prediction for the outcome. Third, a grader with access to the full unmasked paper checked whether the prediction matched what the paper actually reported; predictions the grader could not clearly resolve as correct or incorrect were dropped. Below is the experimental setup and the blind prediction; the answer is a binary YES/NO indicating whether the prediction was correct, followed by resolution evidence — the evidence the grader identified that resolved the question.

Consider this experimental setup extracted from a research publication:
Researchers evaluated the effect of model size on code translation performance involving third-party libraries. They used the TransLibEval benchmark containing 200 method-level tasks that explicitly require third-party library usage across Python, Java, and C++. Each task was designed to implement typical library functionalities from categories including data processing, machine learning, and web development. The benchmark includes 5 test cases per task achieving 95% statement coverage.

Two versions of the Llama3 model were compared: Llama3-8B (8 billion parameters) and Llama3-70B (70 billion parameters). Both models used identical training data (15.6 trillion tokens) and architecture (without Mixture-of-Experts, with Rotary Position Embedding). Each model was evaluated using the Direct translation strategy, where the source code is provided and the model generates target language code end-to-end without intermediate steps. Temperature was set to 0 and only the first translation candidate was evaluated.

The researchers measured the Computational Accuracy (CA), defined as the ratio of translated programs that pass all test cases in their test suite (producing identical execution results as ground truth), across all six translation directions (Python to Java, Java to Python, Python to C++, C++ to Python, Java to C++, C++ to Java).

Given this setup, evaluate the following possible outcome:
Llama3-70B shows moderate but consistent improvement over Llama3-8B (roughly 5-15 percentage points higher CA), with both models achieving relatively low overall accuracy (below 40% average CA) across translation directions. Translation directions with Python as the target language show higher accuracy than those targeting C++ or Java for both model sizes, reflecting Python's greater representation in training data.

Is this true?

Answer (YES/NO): NO